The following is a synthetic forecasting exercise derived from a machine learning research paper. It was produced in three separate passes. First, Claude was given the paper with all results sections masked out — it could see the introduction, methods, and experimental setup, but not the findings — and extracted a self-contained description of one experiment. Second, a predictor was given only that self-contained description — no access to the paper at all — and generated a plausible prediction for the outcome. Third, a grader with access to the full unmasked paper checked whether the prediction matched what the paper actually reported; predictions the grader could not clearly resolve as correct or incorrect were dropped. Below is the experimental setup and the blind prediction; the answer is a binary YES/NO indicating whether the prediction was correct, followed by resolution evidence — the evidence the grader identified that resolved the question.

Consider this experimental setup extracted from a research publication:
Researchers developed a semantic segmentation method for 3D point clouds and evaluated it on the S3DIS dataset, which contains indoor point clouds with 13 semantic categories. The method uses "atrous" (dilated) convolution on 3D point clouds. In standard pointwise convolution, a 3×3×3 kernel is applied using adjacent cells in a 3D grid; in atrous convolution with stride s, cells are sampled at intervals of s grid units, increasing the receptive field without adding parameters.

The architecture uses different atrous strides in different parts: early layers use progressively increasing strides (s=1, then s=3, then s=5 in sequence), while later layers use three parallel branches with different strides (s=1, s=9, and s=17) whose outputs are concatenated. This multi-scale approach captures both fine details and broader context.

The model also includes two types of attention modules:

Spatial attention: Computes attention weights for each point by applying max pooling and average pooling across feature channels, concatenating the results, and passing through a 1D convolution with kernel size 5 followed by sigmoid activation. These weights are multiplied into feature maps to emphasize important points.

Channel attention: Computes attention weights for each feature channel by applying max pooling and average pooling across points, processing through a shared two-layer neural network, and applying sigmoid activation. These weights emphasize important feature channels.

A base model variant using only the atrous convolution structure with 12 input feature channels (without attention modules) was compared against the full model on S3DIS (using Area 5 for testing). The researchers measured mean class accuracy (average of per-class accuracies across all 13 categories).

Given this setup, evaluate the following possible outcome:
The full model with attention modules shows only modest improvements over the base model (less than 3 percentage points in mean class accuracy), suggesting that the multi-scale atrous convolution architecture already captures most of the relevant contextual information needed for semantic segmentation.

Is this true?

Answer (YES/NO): NO